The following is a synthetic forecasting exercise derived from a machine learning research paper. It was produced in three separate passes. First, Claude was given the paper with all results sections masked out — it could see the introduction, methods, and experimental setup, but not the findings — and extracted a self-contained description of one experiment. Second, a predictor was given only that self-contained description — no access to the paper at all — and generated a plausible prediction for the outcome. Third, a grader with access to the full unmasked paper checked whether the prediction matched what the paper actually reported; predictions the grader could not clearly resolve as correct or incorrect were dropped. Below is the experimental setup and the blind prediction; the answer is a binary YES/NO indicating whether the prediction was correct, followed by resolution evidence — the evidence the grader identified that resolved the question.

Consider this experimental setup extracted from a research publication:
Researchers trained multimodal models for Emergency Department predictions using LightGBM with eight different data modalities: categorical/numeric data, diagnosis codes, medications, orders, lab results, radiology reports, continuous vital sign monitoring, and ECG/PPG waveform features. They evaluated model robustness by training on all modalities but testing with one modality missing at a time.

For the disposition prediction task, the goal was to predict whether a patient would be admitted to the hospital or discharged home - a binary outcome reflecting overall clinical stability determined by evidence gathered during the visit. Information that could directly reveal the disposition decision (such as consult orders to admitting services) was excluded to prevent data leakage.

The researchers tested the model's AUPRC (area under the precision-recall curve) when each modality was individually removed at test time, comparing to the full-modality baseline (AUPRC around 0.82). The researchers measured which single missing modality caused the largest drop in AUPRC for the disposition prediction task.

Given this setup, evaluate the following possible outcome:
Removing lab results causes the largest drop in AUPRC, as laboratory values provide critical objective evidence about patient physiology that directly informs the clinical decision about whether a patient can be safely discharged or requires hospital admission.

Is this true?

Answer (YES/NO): NO